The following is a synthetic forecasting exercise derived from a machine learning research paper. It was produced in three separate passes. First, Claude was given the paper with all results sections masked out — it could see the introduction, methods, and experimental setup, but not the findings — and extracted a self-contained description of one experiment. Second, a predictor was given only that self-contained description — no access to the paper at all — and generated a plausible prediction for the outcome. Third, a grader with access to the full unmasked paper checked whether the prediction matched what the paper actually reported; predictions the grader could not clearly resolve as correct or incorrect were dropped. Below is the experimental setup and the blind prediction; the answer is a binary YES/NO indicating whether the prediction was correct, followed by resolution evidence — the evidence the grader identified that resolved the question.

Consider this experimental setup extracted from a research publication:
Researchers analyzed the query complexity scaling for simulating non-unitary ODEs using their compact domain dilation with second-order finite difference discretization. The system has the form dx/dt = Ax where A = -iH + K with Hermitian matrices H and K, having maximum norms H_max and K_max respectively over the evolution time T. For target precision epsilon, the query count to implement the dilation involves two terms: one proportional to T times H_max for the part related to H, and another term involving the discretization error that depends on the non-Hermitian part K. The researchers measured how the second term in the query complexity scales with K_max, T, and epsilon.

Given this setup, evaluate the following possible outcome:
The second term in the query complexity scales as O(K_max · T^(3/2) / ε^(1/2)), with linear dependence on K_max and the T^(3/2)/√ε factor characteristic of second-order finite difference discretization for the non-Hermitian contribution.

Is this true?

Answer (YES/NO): YES